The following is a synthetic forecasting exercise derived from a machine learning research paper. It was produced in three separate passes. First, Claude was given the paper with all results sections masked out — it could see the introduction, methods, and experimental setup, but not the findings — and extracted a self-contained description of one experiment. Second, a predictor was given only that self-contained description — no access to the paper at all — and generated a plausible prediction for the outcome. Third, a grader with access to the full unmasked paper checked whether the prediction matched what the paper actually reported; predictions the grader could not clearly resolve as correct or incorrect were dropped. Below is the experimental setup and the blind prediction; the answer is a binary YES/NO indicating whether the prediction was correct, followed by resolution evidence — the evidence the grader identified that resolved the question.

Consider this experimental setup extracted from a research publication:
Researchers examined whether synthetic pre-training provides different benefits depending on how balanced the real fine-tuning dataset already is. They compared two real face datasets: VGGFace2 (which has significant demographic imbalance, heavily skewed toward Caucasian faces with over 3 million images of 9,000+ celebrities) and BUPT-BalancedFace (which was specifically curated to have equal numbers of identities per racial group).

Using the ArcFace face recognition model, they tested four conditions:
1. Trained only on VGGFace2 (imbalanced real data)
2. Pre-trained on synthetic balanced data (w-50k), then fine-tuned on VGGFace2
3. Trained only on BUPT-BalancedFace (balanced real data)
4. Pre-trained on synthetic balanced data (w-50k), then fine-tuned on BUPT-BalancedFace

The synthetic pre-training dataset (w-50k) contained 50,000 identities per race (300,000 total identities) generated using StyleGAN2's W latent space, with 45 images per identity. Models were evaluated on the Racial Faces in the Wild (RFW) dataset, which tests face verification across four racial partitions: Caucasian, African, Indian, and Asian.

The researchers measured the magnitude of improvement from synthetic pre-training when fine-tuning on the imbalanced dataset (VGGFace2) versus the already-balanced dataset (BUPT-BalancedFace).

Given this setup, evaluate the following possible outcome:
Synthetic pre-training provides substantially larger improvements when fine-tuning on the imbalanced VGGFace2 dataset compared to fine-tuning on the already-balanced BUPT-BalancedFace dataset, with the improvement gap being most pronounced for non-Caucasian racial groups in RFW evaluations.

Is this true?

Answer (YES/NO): YES